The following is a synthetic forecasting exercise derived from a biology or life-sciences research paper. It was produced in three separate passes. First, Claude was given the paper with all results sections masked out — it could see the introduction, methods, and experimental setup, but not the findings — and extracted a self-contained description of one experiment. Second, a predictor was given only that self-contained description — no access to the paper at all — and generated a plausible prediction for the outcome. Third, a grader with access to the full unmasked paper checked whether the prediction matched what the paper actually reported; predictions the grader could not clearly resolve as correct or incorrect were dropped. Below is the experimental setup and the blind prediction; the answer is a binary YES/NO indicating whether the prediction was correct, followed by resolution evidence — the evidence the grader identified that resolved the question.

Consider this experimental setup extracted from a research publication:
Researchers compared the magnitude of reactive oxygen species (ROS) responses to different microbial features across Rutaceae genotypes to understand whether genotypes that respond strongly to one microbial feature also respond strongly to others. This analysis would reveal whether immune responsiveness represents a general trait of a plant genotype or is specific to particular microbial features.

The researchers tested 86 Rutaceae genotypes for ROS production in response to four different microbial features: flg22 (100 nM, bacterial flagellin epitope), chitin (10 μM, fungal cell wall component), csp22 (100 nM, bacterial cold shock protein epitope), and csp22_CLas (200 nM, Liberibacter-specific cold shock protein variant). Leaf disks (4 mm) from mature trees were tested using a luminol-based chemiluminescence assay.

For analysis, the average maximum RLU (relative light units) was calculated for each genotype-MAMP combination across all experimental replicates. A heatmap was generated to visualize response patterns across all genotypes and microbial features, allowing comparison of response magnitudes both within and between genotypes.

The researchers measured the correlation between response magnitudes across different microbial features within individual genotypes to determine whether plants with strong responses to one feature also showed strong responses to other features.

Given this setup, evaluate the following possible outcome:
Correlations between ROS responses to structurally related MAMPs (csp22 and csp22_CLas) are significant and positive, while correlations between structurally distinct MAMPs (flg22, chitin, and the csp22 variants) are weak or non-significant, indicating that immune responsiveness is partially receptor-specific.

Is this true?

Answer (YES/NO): NO